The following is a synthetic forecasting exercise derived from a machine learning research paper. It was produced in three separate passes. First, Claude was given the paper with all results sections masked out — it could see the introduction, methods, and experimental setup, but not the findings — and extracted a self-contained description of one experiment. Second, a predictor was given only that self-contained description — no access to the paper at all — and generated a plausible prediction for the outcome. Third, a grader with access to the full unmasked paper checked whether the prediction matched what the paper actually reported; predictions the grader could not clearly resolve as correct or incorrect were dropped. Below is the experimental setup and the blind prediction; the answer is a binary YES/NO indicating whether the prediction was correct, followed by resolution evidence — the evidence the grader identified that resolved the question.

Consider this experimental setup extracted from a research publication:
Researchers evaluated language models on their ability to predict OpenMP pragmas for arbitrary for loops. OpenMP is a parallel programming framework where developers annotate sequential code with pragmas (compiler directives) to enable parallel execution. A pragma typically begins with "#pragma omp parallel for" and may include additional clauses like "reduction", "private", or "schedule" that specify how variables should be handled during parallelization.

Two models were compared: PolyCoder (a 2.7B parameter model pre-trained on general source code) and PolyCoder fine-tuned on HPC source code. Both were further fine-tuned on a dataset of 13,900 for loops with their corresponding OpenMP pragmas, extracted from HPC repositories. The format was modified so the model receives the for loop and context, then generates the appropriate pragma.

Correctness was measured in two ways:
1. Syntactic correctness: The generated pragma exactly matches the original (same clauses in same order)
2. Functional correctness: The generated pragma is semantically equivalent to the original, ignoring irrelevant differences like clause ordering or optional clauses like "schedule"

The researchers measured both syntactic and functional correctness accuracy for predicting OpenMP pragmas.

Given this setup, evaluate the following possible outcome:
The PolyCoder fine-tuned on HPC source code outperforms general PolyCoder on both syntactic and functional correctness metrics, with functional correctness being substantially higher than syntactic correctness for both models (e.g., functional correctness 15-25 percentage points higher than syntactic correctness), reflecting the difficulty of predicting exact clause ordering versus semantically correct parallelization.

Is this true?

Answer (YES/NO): NO